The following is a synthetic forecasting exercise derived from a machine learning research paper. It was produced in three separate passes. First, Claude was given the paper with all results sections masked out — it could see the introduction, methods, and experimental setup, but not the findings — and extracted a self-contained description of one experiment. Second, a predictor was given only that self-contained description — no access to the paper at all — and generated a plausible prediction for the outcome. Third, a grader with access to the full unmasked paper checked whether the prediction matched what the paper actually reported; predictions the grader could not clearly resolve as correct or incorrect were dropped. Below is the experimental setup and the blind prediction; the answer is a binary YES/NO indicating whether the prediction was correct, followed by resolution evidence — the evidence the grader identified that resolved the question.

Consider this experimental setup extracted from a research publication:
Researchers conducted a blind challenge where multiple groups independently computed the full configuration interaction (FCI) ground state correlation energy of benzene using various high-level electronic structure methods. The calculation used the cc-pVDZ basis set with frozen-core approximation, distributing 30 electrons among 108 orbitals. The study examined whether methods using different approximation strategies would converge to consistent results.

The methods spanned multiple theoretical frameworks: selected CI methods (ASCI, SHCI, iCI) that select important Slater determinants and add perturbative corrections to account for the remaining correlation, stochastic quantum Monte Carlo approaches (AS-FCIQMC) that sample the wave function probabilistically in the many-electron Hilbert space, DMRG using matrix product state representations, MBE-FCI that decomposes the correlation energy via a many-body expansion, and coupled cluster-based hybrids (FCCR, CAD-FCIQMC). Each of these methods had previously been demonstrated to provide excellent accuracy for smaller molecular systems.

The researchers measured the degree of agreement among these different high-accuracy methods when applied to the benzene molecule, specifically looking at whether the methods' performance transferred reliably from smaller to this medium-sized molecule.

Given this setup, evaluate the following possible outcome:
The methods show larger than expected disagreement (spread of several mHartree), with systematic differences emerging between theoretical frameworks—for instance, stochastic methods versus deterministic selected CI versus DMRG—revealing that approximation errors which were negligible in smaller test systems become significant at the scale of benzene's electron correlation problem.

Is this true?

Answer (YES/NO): NO